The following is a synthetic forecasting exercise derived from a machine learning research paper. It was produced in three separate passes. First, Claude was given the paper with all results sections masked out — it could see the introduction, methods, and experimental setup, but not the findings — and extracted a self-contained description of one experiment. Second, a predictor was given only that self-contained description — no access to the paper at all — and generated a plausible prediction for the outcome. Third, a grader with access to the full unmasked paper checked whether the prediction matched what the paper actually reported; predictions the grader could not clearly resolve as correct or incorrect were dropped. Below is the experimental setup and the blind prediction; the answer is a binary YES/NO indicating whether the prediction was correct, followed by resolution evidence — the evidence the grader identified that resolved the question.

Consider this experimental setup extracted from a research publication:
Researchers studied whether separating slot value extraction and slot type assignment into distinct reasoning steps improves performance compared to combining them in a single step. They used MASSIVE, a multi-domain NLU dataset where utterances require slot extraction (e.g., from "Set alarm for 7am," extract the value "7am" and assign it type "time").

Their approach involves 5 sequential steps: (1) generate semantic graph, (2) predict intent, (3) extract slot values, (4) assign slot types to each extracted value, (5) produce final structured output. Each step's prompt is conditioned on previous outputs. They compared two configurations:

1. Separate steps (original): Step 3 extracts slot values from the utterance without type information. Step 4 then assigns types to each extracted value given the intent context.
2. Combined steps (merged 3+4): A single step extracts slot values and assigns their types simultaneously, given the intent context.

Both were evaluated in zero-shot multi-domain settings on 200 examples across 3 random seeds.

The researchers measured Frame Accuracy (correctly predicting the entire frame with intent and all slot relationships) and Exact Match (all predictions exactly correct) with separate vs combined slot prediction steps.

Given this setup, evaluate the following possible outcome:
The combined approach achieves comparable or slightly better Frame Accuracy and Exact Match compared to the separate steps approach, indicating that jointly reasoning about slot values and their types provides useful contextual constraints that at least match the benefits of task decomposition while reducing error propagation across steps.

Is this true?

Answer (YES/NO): NO